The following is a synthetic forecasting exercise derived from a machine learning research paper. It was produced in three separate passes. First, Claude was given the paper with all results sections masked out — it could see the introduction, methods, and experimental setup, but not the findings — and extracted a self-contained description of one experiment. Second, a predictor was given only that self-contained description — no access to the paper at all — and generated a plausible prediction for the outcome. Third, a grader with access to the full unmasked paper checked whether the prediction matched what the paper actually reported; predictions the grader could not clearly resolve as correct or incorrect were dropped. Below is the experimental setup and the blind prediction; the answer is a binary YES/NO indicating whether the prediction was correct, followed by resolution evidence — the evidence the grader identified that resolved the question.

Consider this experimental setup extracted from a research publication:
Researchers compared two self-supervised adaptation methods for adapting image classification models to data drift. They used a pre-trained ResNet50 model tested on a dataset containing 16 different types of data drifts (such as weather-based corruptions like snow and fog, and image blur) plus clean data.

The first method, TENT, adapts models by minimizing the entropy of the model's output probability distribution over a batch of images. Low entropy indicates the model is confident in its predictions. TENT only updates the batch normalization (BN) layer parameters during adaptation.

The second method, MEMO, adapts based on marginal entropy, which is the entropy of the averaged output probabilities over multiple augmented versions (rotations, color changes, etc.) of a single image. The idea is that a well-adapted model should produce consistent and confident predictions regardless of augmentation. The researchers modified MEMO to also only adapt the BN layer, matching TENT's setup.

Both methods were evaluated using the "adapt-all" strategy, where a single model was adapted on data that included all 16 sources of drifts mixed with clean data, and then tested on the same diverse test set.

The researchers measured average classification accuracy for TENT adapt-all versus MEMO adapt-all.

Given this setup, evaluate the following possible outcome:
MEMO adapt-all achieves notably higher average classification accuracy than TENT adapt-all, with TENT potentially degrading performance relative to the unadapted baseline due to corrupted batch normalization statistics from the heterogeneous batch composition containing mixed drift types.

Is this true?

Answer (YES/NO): NO